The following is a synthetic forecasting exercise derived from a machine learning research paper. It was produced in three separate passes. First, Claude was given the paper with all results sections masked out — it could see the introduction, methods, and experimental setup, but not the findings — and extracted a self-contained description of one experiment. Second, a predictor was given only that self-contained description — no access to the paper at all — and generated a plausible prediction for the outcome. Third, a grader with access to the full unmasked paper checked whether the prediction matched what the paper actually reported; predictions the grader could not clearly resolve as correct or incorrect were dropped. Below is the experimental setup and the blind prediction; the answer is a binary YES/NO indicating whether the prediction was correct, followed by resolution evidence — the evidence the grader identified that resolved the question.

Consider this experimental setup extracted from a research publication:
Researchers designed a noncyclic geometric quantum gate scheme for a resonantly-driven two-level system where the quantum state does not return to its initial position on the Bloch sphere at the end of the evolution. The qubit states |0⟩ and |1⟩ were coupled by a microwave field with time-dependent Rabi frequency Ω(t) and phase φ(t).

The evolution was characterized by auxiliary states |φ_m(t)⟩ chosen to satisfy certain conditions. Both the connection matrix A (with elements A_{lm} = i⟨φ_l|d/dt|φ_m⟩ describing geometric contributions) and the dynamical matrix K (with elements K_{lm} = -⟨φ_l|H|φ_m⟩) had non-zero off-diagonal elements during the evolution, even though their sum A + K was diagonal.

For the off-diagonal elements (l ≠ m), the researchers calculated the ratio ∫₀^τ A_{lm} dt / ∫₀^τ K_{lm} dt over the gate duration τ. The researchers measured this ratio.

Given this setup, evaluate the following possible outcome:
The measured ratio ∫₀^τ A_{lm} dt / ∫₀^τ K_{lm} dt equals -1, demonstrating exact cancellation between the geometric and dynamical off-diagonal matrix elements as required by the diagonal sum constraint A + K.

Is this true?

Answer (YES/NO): YES